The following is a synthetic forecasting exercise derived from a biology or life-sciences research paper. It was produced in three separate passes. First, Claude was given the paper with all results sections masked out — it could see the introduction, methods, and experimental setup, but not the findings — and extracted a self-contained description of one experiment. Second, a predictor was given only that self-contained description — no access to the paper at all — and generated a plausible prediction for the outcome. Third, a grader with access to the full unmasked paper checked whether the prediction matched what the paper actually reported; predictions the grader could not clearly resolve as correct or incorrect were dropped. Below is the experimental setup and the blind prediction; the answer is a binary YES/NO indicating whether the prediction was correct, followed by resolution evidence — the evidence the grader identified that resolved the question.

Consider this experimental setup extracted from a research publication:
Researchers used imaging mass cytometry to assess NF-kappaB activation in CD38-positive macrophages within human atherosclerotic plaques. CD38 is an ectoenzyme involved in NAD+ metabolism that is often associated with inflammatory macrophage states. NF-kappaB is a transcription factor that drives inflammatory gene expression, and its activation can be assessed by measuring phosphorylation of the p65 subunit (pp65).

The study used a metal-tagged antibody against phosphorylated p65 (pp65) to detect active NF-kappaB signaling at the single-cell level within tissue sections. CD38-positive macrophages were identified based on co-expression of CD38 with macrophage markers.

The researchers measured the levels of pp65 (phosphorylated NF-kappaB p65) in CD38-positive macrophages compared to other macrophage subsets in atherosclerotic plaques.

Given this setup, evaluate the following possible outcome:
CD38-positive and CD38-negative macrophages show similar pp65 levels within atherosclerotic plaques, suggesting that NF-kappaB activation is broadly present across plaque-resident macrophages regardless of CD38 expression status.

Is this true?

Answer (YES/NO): NO